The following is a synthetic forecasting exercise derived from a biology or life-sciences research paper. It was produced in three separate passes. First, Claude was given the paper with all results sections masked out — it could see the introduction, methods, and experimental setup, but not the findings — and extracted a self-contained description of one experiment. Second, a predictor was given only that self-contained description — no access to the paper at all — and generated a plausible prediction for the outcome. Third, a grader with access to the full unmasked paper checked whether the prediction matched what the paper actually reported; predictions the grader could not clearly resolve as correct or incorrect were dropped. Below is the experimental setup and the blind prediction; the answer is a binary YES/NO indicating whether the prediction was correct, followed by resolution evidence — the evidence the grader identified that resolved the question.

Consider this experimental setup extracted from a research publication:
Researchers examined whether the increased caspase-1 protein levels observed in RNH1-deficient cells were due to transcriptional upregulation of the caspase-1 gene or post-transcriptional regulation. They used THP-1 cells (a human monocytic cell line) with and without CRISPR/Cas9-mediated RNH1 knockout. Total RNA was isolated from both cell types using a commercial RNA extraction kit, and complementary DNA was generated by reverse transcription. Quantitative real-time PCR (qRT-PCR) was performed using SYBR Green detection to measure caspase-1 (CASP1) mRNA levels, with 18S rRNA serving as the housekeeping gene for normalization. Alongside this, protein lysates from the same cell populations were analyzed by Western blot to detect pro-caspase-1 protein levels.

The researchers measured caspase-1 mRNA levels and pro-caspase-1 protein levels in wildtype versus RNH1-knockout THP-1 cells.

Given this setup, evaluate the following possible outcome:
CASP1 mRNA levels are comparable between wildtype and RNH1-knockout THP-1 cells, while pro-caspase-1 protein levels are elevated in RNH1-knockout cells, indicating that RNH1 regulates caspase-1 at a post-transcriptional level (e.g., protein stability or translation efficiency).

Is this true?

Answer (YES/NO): YES